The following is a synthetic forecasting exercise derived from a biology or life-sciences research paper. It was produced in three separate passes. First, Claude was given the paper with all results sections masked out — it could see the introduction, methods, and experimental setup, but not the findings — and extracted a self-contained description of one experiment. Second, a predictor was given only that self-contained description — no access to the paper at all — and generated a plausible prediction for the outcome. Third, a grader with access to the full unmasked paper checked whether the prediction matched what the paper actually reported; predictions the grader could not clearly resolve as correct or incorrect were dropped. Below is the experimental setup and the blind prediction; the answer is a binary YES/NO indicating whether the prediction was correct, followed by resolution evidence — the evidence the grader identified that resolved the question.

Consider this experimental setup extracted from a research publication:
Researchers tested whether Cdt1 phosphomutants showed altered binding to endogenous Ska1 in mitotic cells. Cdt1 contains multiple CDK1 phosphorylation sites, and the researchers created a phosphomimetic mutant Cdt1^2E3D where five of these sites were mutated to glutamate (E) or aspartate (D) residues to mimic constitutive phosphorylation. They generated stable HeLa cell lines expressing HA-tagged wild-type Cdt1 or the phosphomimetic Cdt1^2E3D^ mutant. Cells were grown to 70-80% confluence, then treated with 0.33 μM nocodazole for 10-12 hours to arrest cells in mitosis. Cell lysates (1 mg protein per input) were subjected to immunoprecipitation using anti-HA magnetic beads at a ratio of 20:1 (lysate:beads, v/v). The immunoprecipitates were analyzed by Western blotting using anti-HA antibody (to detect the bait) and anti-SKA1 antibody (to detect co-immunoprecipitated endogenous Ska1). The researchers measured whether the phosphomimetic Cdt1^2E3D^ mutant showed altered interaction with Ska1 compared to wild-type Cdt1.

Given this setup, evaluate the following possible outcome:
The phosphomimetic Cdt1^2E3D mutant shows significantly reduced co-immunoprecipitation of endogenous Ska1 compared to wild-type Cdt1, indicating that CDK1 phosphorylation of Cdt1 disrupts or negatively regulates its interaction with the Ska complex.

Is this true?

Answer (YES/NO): YES